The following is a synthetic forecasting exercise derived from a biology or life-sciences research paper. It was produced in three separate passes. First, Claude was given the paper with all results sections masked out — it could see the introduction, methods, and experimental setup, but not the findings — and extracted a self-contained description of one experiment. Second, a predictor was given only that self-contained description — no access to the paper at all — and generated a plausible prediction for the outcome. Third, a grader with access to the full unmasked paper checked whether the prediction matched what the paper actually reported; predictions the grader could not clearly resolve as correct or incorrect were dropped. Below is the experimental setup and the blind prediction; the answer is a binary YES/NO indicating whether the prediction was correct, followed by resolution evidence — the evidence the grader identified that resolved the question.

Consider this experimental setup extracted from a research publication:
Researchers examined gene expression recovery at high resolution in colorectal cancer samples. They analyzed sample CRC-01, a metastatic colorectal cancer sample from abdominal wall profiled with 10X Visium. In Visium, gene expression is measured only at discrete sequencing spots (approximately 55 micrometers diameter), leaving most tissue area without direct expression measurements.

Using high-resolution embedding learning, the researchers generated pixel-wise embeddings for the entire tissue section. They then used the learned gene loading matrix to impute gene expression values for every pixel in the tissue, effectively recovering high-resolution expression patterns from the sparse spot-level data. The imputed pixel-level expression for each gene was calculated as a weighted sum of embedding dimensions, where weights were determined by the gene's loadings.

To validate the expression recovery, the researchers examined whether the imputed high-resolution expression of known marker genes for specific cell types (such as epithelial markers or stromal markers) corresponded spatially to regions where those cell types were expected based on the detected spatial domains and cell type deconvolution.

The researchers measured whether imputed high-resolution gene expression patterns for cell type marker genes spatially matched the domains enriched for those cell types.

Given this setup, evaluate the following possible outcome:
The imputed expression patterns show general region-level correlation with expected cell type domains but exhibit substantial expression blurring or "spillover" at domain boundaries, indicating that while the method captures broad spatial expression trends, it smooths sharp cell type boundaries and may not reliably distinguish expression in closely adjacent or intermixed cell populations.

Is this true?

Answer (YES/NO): NO